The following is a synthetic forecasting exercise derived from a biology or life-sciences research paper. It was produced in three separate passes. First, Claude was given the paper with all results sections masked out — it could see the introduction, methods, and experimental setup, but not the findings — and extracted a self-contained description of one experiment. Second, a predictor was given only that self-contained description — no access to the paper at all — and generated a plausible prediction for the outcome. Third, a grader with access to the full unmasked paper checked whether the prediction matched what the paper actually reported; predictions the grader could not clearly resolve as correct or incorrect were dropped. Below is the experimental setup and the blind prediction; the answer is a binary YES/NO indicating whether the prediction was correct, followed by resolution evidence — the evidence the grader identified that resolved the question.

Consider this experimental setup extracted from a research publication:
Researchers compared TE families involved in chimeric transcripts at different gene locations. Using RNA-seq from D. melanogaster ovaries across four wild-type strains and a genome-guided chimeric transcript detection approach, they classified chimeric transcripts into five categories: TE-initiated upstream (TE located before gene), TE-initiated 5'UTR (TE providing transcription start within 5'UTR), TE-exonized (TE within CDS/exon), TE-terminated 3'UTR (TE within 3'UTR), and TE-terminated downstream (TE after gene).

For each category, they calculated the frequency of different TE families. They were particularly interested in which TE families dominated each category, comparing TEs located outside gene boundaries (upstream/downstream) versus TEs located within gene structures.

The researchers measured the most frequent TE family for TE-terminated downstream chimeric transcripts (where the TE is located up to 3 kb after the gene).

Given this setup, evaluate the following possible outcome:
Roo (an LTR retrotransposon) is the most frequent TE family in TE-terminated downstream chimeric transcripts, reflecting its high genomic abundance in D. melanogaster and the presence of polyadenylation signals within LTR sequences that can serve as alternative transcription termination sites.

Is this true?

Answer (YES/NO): NO